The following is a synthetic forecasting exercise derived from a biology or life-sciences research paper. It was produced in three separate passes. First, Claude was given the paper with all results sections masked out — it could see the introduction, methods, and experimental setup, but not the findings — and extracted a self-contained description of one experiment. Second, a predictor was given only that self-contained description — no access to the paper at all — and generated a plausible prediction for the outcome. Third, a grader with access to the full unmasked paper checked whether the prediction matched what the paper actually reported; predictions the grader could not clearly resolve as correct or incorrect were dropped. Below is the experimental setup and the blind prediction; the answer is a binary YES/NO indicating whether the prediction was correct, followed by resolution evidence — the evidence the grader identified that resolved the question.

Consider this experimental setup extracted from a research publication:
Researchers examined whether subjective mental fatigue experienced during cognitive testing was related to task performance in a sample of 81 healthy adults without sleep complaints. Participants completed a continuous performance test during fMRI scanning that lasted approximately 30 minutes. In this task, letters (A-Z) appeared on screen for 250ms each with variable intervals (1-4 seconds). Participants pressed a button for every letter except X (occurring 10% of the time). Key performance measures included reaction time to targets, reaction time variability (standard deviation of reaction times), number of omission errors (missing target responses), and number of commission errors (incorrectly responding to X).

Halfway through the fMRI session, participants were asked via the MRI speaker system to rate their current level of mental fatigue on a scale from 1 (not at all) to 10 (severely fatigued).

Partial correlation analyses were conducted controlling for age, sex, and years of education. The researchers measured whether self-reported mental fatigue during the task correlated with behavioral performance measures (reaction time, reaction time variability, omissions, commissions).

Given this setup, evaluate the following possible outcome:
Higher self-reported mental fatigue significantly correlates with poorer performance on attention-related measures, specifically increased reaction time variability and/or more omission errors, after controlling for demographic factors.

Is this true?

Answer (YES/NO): NO